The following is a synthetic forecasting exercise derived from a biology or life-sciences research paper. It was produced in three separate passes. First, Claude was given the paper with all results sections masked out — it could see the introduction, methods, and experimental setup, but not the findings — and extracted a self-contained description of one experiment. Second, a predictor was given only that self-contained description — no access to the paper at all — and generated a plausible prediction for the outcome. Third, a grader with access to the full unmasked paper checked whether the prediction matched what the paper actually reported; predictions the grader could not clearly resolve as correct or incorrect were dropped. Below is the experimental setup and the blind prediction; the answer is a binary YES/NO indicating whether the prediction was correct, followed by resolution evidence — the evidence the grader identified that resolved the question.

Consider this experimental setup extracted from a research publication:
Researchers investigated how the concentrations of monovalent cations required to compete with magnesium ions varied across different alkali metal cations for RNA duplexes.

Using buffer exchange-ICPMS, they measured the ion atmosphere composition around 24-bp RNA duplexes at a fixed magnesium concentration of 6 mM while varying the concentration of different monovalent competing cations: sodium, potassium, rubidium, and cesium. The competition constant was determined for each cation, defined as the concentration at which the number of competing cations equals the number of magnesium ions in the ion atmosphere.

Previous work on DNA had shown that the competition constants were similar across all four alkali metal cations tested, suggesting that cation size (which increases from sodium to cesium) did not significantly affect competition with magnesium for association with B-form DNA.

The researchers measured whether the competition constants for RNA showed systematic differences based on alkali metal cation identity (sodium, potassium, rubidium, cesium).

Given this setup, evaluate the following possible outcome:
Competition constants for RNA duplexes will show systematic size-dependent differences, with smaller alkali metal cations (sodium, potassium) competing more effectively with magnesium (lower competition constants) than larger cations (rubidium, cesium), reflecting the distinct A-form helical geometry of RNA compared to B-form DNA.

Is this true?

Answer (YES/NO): NO